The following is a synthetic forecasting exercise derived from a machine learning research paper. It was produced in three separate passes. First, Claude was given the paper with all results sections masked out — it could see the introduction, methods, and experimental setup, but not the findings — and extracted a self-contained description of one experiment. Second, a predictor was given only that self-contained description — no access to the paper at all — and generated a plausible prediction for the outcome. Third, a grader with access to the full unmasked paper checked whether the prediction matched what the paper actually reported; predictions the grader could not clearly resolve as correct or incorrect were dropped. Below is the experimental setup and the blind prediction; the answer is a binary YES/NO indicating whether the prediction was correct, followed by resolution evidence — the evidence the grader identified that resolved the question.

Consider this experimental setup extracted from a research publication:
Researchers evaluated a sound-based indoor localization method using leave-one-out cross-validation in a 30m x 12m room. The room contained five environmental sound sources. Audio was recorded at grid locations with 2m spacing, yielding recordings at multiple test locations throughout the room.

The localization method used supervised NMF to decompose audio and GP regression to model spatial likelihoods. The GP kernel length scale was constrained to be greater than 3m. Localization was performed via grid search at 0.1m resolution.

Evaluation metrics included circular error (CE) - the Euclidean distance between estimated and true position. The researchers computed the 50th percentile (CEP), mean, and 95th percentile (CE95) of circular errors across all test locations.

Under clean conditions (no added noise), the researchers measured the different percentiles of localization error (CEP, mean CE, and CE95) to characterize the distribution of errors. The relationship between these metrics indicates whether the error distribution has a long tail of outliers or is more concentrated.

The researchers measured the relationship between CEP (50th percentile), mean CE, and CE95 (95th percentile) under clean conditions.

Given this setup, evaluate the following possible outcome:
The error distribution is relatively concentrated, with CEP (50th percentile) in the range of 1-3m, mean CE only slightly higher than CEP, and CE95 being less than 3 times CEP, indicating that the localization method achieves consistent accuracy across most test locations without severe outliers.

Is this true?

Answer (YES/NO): NO